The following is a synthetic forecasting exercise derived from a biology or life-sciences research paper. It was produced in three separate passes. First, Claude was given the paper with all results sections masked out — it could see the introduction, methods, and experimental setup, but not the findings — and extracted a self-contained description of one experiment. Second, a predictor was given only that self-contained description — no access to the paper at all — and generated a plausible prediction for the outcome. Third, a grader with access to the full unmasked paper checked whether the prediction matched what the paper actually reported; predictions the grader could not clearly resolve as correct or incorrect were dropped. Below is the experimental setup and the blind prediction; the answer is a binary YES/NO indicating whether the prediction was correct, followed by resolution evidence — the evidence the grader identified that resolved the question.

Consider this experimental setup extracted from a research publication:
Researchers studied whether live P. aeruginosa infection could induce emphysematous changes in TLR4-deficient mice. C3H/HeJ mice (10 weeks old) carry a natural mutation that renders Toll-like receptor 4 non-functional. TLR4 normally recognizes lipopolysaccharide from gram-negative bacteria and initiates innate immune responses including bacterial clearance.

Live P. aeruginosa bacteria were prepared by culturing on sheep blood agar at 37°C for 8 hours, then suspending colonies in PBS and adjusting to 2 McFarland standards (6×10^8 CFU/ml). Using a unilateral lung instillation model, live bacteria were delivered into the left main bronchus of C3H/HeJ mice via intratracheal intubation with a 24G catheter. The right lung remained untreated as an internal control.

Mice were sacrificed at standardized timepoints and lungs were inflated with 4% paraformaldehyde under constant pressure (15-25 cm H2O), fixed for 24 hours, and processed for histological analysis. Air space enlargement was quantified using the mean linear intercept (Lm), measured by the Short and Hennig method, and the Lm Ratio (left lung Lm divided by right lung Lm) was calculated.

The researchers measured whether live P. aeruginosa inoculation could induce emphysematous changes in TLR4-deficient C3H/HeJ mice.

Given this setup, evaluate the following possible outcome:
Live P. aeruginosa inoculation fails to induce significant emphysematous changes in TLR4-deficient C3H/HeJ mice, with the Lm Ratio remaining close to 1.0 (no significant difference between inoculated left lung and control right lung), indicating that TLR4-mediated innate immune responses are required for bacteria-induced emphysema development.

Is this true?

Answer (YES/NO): NO